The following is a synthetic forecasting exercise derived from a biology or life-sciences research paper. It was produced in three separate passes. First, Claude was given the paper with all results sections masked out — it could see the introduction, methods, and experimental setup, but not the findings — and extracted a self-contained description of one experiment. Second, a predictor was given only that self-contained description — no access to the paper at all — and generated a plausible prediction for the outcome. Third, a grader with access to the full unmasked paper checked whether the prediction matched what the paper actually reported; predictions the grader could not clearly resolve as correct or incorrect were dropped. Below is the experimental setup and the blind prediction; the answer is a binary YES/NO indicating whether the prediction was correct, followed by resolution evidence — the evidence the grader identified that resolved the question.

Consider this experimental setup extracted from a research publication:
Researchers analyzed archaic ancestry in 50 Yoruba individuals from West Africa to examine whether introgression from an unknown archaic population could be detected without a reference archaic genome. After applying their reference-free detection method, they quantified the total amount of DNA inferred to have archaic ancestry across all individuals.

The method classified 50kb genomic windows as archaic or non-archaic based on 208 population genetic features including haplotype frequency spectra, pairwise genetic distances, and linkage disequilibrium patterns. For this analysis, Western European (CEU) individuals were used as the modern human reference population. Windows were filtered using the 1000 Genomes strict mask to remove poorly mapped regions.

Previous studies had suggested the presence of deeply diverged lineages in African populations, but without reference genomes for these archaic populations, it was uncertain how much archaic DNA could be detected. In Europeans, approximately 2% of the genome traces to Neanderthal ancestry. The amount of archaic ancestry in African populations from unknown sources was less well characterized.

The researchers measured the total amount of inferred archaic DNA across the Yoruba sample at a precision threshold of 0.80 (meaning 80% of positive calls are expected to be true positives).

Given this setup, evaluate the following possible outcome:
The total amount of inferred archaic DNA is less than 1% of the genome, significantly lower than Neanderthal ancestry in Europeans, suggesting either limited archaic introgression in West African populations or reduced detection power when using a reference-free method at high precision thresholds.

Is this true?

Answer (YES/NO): NO